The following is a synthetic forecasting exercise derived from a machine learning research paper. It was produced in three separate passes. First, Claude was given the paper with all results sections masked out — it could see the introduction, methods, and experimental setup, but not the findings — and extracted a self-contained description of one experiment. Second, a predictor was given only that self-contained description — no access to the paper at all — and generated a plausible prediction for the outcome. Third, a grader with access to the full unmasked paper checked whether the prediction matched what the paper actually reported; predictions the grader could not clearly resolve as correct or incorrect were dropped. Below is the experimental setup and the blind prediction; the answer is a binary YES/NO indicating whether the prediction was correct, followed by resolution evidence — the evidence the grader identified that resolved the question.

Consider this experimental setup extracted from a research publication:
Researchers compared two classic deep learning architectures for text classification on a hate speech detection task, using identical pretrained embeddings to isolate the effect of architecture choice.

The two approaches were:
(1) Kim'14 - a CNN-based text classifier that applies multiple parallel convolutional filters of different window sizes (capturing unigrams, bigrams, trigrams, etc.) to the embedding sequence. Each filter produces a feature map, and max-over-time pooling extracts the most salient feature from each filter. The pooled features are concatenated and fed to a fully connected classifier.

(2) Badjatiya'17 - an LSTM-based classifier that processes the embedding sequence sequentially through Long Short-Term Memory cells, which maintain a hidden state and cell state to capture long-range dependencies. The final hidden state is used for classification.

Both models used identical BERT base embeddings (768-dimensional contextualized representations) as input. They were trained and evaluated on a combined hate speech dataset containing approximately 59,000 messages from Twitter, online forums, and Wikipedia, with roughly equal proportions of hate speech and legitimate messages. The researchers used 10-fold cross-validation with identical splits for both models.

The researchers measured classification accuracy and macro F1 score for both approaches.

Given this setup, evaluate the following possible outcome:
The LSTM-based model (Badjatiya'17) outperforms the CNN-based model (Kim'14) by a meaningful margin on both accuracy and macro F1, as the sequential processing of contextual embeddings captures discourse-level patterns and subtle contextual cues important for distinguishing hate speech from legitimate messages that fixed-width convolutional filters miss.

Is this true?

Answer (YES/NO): YES